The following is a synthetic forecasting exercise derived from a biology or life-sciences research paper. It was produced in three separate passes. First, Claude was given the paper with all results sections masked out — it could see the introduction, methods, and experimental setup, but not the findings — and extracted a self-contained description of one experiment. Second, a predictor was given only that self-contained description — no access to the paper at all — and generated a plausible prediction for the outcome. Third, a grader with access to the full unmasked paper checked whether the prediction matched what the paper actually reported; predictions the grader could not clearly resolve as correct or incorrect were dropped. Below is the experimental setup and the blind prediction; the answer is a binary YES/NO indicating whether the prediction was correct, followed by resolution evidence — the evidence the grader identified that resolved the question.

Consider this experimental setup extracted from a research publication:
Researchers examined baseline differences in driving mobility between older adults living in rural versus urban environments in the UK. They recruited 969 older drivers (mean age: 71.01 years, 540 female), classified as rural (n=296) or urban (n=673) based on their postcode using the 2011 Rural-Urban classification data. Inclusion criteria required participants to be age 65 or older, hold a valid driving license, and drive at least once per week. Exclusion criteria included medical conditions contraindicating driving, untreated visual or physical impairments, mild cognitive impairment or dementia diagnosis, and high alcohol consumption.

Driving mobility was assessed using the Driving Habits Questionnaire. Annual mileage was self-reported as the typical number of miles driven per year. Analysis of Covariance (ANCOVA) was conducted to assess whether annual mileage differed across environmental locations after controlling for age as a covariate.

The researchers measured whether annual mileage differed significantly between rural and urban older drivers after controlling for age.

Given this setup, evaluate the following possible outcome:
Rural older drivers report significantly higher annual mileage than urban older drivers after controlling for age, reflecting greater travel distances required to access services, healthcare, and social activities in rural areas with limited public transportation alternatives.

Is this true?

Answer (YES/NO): YES